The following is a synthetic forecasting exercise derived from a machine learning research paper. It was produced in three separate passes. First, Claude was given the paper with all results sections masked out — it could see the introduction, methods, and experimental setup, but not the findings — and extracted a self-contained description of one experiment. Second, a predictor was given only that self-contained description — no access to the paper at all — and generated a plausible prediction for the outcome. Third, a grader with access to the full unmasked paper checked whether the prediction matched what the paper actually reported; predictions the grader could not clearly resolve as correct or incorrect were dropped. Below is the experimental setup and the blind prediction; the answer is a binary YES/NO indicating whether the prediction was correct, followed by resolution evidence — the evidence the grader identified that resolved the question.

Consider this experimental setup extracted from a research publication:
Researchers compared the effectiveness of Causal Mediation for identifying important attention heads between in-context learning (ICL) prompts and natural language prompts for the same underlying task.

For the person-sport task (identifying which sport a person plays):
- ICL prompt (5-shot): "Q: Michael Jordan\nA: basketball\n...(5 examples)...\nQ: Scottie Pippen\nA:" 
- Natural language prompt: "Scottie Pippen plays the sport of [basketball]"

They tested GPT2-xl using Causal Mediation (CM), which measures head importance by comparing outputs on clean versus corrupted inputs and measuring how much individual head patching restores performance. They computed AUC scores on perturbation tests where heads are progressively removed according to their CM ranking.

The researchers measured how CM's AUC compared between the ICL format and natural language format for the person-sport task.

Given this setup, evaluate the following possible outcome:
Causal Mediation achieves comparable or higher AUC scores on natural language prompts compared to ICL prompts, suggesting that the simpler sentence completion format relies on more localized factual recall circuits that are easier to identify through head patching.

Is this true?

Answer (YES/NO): YES